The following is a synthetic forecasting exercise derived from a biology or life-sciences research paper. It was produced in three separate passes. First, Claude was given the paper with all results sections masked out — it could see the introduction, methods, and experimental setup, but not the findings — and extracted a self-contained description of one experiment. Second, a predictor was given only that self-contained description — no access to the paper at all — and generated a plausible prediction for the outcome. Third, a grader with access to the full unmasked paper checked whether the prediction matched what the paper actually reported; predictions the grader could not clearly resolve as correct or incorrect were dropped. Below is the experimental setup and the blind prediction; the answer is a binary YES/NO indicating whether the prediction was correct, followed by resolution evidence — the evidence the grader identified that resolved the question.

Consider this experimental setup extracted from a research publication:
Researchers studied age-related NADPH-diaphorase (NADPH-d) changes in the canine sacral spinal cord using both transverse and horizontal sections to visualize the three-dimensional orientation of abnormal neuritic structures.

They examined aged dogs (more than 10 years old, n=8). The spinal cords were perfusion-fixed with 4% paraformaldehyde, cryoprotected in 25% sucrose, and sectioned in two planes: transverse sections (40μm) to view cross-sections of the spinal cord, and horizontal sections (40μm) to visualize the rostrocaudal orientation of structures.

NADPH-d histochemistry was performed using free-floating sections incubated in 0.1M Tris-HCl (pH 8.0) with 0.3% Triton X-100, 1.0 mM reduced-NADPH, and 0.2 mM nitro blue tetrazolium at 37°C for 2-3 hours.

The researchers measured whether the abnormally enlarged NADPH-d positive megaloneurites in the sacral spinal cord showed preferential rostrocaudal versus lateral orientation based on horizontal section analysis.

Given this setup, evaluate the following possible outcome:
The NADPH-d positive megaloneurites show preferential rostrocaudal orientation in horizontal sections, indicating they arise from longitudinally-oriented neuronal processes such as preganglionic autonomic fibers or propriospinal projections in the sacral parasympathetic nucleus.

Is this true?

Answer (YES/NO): NO